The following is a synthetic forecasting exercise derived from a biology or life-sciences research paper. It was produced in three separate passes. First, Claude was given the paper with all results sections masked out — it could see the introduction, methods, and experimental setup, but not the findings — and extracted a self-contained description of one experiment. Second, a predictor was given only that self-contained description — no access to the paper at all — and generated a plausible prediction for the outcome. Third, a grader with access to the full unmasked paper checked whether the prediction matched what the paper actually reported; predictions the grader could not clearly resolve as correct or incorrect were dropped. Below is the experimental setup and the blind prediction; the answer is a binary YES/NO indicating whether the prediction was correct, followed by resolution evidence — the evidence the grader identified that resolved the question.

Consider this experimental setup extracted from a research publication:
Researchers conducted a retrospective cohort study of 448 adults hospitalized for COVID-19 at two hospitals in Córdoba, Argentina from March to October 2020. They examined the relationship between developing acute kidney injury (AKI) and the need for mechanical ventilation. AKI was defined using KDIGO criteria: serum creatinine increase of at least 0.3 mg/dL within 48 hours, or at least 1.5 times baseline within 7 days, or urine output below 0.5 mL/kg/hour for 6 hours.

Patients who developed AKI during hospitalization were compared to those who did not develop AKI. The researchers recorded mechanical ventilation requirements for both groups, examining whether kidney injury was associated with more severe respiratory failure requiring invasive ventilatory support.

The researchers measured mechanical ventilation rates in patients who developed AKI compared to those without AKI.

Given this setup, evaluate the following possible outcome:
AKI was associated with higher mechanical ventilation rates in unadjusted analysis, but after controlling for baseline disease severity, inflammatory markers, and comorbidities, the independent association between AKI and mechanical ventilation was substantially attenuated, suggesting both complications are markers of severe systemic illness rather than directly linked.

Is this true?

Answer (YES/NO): NO